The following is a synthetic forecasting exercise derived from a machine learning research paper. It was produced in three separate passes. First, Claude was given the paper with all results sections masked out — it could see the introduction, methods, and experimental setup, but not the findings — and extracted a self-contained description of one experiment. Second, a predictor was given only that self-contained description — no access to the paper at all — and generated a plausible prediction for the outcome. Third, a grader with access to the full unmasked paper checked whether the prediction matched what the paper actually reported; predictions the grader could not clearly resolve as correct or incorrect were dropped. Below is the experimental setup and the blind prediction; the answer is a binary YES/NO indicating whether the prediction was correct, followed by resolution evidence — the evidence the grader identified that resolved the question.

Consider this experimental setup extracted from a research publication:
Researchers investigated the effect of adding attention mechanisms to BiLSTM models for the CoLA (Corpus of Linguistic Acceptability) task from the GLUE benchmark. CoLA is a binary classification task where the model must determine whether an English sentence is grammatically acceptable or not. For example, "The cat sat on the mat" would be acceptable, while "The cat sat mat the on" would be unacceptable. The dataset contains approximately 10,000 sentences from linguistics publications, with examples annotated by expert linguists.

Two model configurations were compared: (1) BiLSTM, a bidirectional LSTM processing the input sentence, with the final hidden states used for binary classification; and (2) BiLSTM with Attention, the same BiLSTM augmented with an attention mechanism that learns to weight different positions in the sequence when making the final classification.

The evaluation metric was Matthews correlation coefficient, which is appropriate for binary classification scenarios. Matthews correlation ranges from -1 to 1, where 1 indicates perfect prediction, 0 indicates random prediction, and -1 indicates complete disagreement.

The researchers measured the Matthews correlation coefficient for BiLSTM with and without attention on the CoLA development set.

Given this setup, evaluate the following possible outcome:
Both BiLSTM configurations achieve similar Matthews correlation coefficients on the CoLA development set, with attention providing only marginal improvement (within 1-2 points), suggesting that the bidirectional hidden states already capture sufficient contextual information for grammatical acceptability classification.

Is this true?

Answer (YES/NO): NO